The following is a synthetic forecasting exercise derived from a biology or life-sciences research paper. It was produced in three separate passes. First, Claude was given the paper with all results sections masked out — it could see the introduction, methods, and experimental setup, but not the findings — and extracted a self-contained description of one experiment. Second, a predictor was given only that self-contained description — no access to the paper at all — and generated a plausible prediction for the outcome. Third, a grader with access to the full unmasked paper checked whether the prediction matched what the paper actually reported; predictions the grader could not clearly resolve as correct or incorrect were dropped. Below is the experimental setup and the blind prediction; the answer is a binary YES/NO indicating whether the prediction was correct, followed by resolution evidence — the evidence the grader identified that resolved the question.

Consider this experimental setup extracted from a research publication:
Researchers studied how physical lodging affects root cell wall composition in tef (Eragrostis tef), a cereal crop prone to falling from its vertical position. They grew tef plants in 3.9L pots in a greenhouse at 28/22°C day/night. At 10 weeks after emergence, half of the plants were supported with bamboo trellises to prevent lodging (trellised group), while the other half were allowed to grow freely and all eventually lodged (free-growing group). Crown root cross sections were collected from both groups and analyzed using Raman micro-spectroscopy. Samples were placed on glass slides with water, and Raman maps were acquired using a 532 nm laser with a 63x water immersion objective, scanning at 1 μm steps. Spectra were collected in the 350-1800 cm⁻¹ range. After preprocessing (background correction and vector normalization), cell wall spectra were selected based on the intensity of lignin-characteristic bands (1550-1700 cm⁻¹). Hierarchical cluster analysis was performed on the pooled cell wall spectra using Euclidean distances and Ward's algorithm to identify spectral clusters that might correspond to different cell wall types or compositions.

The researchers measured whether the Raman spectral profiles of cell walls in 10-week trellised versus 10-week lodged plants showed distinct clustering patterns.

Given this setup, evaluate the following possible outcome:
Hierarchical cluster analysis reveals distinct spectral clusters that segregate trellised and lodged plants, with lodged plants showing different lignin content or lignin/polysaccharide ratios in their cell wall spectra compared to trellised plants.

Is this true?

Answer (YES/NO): NO